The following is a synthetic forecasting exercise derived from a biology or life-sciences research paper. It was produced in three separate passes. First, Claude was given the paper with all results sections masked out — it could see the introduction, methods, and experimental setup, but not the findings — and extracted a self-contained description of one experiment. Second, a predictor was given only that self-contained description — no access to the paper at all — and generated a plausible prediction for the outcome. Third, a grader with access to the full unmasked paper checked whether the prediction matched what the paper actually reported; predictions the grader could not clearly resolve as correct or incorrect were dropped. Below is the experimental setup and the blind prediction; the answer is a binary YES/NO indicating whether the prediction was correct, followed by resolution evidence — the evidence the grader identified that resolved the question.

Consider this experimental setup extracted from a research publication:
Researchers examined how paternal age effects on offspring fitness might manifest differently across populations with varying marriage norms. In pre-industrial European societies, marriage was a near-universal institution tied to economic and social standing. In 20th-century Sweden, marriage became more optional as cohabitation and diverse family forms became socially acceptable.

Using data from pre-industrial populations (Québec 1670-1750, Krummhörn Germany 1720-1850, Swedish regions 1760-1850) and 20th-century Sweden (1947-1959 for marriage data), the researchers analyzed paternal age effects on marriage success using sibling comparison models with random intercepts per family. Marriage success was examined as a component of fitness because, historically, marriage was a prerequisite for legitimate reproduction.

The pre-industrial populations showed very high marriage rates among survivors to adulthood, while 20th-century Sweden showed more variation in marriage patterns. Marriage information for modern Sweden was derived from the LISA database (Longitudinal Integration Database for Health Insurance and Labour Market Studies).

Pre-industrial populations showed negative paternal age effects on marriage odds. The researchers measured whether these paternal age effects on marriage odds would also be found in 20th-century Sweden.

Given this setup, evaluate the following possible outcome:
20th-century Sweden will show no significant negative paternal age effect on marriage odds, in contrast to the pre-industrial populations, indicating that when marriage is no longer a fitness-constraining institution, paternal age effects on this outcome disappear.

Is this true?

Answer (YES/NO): YES